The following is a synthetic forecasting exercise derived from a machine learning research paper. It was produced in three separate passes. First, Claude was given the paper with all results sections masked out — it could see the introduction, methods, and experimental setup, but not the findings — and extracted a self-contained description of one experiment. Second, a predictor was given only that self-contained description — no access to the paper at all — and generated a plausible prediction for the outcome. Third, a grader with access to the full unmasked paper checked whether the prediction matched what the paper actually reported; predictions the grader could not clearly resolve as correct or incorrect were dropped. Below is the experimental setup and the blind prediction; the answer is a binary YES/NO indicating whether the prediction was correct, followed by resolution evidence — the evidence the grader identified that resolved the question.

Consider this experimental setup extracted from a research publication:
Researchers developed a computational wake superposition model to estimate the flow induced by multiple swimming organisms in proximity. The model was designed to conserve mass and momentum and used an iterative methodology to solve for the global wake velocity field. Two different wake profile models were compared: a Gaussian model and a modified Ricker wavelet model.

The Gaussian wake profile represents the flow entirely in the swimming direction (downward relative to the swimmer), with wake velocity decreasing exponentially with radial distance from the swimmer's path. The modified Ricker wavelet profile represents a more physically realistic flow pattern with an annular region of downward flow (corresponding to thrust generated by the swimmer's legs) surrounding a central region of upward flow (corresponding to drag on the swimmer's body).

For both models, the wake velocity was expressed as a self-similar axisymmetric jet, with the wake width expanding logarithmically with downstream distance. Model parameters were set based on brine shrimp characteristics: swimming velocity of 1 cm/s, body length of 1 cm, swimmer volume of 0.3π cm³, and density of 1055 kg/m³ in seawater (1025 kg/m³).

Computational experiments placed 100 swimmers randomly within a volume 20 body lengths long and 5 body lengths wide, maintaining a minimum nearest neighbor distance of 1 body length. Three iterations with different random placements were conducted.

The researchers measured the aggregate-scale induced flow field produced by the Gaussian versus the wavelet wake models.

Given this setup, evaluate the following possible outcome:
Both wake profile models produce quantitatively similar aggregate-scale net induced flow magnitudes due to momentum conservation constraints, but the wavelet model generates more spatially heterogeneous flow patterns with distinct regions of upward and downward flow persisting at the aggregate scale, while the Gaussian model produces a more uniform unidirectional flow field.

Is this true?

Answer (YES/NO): NO